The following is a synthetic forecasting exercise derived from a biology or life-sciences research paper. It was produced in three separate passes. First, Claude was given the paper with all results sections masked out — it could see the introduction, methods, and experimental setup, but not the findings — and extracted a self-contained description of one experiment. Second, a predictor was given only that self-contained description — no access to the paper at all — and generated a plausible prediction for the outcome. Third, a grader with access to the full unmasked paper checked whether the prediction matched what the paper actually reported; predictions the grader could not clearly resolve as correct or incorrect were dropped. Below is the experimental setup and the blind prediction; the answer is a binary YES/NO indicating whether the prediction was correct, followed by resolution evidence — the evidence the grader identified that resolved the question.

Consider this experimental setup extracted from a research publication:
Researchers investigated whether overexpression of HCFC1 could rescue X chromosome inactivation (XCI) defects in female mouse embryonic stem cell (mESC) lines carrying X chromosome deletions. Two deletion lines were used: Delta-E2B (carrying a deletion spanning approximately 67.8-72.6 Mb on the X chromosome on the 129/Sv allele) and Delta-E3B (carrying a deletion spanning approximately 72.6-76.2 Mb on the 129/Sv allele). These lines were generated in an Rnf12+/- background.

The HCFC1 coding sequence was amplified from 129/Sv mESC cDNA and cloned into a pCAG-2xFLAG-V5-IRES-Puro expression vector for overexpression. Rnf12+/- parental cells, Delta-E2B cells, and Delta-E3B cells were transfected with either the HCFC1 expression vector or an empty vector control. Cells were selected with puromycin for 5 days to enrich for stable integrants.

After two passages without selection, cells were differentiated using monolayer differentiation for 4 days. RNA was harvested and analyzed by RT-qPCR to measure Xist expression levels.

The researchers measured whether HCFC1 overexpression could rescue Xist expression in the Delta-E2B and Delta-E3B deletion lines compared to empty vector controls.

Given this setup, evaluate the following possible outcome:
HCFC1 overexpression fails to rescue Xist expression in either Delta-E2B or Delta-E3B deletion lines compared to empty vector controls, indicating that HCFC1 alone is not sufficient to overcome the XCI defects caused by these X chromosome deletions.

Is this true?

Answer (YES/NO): NO